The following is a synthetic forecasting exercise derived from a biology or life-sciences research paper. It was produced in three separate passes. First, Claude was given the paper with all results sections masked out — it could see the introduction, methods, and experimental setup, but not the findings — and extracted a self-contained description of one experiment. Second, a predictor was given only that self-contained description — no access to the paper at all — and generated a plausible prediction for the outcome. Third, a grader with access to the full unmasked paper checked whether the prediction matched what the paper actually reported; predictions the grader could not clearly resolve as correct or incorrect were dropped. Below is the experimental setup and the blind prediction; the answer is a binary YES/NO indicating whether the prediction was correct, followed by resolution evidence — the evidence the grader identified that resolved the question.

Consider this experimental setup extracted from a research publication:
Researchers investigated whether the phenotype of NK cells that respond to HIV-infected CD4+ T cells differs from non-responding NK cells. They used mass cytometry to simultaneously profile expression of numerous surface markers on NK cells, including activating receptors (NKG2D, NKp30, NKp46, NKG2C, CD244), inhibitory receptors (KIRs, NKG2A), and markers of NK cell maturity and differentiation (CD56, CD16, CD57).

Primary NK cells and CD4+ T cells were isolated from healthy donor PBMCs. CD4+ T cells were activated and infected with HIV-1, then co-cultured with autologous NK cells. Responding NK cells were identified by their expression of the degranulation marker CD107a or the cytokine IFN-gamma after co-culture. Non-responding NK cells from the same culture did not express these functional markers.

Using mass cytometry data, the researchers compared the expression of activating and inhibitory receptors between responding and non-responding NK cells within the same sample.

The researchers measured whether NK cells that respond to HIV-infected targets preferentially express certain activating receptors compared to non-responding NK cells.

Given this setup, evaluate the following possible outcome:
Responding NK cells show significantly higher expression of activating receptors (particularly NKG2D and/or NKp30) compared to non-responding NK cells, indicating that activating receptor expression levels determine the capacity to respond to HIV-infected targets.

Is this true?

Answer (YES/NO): NO